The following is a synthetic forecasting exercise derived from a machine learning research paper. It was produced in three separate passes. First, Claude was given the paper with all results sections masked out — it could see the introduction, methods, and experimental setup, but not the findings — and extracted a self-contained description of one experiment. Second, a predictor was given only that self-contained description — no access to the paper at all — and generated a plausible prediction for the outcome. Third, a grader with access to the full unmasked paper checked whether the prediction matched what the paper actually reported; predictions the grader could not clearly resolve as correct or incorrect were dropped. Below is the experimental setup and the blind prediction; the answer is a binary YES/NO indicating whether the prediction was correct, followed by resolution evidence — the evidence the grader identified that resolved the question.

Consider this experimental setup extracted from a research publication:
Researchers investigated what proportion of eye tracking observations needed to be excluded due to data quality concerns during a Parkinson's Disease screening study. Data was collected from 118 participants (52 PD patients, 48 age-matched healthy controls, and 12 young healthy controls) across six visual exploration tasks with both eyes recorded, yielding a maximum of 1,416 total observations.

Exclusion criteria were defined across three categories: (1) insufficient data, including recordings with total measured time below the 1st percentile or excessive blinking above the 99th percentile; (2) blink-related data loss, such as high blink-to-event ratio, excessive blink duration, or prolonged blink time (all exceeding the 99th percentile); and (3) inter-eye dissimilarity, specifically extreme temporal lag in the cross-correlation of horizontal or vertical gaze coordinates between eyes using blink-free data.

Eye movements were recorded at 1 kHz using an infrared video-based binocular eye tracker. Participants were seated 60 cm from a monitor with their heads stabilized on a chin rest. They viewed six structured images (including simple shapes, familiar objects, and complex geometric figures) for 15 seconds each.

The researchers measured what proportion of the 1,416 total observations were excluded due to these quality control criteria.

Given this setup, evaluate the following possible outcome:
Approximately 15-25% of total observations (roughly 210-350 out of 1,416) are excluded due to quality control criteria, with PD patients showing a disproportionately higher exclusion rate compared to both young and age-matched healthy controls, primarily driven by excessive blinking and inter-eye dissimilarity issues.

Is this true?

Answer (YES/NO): NO